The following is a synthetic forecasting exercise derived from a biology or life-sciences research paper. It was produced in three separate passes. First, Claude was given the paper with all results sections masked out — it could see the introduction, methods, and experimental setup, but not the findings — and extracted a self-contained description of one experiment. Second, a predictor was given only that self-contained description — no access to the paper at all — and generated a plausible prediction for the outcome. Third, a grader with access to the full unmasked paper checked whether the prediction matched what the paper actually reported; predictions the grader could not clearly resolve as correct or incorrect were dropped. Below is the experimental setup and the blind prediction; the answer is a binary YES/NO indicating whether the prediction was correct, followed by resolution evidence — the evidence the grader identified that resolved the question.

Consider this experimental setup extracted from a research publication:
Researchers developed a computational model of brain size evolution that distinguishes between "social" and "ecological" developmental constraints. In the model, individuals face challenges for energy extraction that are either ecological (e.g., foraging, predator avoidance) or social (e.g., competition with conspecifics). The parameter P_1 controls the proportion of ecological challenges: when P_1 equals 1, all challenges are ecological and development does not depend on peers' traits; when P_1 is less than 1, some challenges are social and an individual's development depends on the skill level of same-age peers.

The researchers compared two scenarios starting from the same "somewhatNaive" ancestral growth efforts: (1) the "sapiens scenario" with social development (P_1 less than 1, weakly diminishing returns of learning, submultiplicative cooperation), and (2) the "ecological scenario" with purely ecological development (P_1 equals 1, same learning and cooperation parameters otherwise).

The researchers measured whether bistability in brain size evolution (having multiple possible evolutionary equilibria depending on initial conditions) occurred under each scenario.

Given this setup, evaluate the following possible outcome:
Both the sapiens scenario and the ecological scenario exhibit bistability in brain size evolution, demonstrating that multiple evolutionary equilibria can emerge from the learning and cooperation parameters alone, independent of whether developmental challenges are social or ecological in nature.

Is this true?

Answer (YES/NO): NO